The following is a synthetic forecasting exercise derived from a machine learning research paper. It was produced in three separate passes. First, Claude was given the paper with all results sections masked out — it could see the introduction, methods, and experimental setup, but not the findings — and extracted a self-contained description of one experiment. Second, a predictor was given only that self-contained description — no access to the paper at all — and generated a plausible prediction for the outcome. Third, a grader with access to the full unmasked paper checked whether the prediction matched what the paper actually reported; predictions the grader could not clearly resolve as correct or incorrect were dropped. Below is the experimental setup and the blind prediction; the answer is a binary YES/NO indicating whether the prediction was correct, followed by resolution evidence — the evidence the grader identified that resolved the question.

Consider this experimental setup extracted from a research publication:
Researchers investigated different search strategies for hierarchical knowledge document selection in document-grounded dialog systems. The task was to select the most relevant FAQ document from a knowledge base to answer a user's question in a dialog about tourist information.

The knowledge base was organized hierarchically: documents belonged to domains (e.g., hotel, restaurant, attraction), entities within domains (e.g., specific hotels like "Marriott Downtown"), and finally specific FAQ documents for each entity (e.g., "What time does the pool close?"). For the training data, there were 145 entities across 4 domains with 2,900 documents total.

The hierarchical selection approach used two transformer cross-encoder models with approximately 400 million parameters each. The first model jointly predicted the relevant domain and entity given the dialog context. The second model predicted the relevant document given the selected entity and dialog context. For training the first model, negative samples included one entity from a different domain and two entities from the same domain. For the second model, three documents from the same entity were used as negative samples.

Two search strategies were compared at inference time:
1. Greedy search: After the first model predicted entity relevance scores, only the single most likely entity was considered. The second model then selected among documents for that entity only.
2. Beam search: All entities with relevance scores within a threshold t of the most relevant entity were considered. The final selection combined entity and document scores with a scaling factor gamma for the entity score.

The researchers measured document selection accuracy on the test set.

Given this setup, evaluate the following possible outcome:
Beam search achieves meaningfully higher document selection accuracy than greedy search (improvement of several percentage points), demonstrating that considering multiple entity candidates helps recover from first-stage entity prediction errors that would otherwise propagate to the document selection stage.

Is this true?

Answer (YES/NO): YES